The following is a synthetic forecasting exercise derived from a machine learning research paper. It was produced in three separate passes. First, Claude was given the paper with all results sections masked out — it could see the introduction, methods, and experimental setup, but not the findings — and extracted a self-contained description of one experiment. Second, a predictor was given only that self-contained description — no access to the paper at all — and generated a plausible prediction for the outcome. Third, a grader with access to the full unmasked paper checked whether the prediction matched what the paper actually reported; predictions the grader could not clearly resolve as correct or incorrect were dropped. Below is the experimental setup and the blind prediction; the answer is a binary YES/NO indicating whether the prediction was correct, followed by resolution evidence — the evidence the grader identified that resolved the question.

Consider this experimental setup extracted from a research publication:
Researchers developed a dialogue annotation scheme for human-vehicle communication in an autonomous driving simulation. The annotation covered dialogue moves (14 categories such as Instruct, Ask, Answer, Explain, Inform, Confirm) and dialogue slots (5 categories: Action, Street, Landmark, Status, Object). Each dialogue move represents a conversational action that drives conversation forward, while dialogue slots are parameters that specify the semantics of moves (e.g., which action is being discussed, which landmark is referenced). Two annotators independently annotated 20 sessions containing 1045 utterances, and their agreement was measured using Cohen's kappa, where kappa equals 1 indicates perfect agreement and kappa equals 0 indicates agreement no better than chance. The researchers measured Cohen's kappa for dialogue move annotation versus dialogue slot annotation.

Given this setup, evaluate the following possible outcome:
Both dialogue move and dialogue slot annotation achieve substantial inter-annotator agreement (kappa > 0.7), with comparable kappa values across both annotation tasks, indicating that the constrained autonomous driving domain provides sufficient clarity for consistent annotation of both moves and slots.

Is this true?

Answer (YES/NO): NO